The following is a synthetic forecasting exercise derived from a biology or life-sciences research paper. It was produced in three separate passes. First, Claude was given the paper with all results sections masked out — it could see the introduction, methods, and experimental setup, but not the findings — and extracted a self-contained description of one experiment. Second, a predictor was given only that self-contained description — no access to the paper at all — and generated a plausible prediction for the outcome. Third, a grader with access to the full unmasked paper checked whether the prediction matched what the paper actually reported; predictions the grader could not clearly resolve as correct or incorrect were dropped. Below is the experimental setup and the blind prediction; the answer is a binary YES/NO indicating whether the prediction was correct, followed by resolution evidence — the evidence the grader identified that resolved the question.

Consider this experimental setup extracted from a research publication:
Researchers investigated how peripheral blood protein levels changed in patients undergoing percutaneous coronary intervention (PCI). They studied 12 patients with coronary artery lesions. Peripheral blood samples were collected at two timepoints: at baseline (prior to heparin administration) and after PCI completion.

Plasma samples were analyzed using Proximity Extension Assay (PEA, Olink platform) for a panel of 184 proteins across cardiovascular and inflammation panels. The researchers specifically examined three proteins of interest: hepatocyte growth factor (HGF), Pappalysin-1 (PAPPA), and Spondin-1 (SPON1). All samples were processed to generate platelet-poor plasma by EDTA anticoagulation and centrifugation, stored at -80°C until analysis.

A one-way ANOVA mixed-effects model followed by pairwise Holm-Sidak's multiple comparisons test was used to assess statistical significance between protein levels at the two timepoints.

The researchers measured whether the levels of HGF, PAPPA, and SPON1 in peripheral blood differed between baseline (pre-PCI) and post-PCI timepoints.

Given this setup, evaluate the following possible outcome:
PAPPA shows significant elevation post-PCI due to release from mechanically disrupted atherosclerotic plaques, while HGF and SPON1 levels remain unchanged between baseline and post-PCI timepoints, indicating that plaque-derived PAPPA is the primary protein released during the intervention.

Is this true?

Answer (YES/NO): NO